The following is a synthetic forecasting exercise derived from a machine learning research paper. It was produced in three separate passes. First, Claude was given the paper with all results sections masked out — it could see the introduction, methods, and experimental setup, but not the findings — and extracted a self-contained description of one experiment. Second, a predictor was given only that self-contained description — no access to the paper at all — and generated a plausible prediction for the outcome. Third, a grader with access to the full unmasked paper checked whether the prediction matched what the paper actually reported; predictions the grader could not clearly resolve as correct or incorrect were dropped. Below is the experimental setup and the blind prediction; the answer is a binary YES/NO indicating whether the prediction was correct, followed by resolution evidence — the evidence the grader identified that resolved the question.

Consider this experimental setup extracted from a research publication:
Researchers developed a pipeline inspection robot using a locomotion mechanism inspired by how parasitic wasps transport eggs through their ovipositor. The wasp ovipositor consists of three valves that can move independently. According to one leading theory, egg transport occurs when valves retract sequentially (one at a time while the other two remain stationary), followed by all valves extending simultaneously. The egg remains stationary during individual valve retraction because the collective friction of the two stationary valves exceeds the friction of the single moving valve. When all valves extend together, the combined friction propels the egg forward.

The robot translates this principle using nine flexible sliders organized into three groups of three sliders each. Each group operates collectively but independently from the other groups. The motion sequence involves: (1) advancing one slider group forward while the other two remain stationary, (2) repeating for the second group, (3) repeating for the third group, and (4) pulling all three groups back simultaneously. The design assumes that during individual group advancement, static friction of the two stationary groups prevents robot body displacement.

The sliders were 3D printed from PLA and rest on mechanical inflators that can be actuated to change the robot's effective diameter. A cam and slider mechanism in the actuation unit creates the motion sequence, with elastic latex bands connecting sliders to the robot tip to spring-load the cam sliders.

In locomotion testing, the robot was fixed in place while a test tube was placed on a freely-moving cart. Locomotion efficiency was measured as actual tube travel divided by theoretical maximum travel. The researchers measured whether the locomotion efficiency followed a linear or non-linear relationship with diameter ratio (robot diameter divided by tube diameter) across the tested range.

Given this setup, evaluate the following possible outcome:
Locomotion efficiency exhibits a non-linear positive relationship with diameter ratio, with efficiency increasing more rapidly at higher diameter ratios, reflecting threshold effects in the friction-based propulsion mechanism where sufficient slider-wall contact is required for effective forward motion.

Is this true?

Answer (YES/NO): NO